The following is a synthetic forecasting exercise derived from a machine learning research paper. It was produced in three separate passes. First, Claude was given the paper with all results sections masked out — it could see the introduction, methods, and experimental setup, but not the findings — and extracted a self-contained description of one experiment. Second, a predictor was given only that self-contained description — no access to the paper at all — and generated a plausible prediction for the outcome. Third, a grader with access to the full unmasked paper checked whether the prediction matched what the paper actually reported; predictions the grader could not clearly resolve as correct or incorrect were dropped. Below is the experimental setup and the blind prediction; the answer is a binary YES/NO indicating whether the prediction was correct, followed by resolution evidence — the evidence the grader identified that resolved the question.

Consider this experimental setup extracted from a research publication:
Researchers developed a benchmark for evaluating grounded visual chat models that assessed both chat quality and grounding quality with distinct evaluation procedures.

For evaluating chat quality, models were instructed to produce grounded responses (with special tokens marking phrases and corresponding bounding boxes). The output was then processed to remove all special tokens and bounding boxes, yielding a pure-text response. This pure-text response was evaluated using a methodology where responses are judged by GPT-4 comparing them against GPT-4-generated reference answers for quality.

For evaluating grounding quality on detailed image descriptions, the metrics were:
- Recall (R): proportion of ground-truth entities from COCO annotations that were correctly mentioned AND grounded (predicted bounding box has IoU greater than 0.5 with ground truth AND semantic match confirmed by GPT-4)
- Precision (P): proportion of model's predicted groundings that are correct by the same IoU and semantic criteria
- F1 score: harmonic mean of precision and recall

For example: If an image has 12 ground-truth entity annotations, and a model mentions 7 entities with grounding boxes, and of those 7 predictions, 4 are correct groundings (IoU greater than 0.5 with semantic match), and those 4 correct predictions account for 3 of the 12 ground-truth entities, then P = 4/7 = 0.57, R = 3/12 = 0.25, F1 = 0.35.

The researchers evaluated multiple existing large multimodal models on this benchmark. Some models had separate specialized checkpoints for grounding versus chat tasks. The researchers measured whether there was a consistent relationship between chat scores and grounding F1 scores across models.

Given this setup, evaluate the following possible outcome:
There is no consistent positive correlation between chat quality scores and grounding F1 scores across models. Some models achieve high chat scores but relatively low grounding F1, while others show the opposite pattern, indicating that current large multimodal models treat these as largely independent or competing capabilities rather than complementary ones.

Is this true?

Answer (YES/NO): YES